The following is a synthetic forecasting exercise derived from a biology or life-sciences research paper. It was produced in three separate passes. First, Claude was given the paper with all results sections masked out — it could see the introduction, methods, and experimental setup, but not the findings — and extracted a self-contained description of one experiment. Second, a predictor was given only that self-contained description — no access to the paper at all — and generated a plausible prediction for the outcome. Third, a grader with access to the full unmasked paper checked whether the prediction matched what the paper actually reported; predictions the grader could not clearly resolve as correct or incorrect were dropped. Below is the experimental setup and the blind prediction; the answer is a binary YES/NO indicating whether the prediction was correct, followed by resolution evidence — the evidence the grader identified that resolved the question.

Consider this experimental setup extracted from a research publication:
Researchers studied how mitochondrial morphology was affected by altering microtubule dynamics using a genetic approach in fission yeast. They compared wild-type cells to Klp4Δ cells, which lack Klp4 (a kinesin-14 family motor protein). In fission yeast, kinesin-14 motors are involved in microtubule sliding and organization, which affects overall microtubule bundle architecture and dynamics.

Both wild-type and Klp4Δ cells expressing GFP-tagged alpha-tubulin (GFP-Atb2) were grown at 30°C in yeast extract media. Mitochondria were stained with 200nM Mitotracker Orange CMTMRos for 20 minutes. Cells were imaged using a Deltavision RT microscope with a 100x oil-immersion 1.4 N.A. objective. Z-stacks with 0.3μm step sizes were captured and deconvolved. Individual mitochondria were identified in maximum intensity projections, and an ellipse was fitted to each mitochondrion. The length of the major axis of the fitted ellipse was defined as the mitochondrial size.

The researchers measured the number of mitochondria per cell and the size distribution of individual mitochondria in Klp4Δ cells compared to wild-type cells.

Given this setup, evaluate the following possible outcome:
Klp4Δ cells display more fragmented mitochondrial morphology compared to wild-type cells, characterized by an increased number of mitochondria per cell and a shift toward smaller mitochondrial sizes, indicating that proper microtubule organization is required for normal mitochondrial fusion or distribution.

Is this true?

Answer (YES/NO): YES